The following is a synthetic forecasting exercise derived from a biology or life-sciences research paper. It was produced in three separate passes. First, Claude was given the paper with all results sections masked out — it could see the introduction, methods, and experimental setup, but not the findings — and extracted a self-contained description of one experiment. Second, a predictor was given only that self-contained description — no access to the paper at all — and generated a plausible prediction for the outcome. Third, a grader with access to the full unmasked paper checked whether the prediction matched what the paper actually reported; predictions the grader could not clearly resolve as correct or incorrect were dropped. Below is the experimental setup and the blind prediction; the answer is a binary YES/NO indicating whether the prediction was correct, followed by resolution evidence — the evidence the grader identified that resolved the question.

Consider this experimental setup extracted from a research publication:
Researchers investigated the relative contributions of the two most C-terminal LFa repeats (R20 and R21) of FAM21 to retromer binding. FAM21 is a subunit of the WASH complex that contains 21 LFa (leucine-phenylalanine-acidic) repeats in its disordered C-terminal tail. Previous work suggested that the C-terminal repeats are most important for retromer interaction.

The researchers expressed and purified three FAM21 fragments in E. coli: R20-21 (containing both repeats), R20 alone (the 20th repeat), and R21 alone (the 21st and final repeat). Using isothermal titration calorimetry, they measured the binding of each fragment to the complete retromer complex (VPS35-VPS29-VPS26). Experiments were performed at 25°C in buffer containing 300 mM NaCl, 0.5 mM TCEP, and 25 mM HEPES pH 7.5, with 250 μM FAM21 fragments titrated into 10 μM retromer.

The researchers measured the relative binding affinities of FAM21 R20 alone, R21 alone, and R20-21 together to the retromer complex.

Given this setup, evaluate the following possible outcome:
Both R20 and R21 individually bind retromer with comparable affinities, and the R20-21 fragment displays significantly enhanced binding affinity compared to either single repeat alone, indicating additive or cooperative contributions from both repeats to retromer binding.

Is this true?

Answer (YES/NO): NO